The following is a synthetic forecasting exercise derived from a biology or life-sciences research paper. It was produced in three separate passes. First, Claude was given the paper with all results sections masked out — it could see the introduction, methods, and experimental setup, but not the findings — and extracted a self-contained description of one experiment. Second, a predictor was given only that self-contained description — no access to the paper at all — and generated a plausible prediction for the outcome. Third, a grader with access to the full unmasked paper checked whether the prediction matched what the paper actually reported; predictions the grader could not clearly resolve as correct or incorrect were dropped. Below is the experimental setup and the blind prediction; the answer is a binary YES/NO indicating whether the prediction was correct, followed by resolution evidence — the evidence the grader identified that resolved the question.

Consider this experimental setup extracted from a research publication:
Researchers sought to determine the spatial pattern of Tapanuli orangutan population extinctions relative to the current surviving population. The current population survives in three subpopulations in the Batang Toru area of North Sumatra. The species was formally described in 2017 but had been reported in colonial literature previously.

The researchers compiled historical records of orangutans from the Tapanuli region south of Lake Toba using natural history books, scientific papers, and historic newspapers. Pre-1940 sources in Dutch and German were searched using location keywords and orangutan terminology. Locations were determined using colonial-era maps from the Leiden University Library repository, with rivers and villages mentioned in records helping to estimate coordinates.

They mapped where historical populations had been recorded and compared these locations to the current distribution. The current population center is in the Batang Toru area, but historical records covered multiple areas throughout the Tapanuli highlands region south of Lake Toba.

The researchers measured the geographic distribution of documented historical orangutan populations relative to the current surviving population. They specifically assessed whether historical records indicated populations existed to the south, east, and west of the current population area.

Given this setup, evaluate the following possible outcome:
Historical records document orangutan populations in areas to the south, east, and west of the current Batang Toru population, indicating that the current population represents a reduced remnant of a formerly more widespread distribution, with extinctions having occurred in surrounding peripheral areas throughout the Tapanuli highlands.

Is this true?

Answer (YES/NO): YES